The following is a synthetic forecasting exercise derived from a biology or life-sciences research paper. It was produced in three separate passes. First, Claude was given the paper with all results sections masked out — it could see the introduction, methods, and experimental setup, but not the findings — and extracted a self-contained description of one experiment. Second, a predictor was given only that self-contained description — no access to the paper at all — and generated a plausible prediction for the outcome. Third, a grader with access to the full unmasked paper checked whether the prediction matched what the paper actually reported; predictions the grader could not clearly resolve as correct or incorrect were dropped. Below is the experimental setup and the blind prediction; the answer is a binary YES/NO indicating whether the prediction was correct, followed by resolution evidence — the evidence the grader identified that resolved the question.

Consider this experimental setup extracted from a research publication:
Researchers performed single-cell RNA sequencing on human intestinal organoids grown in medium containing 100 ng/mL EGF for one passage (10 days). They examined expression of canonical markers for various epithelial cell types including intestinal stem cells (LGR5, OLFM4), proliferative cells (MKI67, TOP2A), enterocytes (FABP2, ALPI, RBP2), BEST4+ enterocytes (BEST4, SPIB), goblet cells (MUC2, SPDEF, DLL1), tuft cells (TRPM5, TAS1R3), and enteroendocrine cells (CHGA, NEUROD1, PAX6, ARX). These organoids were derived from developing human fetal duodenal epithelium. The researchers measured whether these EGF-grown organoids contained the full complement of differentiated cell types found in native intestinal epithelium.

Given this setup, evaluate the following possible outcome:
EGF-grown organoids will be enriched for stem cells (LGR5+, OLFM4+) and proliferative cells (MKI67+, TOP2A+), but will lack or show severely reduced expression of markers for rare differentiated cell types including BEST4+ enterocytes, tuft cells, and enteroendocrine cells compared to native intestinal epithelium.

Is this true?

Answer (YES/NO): YES